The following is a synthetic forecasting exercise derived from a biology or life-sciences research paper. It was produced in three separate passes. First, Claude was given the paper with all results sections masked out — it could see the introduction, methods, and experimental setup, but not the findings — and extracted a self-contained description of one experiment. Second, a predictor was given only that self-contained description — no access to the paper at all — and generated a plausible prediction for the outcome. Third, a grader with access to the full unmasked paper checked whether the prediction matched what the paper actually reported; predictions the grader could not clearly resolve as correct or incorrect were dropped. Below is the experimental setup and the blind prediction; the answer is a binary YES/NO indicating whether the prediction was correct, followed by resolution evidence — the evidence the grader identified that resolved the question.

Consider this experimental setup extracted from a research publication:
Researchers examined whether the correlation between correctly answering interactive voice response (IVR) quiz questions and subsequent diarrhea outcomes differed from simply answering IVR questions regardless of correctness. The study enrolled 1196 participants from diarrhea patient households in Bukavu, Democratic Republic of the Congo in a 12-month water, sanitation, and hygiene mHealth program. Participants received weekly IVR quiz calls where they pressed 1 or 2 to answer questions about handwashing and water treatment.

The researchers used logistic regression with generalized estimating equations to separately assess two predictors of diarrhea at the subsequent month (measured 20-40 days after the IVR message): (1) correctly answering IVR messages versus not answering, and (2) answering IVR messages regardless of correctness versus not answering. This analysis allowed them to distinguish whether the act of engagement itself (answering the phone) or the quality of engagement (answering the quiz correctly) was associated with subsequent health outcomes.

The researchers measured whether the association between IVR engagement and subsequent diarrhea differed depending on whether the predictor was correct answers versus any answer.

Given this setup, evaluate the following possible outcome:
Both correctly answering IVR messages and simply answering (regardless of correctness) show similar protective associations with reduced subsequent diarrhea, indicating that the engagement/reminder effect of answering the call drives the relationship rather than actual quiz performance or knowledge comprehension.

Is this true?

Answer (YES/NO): NO